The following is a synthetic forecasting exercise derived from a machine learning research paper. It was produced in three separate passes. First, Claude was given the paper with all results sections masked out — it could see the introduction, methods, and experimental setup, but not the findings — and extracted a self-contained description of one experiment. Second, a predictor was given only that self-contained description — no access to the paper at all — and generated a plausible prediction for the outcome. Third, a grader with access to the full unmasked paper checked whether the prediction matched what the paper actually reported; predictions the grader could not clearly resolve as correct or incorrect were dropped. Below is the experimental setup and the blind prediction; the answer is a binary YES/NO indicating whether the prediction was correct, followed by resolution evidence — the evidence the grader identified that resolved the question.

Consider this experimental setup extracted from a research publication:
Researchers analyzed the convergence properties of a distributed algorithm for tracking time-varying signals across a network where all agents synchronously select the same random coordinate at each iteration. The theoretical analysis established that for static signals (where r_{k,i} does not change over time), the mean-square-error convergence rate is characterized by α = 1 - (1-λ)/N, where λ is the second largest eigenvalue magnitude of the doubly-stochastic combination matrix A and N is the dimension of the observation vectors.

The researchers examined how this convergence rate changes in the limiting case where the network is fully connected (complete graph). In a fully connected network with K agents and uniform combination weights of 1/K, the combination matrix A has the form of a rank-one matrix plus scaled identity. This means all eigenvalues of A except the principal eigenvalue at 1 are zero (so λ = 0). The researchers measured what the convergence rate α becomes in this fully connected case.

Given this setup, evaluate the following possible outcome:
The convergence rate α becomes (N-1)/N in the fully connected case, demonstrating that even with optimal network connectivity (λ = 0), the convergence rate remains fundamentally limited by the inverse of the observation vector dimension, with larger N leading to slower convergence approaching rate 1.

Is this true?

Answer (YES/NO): YES